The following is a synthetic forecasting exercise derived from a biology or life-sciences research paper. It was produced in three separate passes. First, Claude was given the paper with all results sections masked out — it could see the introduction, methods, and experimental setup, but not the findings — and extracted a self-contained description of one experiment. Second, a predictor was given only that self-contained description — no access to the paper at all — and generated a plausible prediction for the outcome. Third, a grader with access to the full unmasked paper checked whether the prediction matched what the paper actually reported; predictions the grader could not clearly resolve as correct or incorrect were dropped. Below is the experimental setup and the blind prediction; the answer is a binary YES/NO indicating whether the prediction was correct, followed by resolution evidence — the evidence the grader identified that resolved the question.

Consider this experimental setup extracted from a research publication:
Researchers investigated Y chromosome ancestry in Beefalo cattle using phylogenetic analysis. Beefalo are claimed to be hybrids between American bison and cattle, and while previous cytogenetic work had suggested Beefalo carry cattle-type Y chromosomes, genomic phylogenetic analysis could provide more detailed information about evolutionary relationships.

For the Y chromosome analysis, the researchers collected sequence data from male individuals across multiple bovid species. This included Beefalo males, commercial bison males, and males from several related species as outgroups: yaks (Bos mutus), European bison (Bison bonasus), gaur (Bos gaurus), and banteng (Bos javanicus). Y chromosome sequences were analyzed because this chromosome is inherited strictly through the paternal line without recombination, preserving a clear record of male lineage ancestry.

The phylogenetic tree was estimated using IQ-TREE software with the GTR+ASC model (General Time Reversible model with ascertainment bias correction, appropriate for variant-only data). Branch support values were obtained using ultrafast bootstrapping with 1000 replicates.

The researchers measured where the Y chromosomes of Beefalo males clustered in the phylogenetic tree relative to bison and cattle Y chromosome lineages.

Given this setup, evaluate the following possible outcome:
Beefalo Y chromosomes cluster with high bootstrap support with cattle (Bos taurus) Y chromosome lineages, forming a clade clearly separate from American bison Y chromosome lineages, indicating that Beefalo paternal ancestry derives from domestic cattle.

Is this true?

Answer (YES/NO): YES